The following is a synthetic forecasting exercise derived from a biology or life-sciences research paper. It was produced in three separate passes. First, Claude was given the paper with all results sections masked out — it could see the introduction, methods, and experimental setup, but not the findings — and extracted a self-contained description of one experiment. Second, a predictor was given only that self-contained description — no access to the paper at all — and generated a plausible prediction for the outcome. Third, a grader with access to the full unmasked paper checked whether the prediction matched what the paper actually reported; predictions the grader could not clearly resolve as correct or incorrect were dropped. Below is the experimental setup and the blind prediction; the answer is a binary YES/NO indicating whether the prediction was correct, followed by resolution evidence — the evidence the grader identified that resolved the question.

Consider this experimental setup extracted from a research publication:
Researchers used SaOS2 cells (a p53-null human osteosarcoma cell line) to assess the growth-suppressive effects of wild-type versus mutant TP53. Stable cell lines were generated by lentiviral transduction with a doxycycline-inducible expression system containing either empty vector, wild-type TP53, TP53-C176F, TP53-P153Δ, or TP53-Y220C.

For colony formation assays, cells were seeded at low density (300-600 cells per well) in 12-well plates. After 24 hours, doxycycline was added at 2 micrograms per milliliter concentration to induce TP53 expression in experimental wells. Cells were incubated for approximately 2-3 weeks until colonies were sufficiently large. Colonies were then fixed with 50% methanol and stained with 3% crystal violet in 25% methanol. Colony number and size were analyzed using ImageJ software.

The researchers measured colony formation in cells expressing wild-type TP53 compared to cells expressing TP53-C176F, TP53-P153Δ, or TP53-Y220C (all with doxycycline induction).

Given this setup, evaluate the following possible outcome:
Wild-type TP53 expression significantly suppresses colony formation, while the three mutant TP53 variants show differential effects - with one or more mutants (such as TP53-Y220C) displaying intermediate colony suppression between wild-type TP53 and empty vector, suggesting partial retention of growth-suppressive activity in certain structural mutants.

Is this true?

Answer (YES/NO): NO